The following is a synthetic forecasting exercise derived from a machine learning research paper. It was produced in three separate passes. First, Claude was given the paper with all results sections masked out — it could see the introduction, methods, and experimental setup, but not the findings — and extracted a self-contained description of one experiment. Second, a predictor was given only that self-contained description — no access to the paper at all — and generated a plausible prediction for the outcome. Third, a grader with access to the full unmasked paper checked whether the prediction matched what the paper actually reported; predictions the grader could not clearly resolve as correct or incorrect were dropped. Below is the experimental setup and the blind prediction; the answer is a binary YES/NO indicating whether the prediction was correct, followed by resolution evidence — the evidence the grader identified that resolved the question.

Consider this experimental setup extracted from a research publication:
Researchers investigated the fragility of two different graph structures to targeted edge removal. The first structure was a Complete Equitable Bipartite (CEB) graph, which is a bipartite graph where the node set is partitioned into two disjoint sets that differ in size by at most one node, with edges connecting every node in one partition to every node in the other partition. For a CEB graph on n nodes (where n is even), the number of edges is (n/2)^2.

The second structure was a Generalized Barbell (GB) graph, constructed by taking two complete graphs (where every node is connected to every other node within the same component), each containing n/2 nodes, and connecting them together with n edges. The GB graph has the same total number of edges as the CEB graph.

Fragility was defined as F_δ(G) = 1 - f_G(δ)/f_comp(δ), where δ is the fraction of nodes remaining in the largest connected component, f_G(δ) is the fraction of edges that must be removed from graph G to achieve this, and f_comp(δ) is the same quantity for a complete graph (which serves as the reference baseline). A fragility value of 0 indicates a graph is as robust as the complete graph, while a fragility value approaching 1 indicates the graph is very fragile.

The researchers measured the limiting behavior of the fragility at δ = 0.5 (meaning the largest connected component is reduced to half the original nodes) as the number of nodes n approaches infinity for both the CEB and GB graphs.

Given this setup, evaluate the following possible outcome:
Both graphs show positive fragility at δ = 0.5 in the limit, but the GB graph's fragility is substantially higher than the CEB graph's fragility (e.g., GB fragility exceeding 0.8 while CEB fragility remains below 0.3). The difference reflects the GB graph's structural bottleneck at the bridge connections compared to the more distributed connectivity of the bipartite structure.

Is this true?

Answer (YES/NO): NO